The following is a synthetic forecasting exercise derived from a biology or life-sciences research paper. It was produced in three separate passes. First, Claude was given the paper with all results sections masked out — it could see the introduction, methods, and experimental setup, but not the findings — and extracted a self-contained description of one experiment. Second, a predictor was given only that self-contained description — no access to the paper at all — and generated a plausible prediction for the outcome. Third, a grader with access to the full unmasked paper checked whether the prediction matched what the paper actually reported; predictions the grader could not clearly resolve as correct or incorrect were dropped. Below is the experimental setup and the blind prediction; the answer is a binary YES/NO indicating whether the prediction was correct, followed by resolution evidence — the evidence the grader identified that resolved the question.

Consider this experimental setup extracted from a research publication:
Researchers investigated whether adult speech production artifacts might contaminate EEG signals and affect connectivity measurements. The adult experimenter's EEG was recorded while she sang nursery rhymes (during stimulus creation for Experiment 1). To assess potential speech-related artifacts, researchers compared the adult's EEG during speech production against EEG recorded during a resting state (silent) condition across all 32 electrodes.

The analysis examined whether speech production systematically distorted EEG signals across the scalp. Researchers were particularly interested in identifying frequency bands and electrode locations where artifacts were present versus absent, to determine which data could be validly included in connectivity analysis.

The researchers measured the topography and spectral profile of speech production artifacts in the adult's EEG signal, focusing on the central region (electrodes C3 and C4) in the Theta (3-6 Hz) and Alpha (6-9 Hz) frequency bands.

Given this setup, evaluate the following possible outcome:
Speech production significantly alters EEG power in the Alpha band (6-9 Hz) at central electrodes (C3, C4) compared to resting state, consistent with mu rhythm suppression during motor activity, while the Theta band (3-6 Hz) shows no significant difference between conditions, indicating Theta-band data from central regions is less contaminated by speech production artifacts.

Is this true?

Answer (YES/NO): NO